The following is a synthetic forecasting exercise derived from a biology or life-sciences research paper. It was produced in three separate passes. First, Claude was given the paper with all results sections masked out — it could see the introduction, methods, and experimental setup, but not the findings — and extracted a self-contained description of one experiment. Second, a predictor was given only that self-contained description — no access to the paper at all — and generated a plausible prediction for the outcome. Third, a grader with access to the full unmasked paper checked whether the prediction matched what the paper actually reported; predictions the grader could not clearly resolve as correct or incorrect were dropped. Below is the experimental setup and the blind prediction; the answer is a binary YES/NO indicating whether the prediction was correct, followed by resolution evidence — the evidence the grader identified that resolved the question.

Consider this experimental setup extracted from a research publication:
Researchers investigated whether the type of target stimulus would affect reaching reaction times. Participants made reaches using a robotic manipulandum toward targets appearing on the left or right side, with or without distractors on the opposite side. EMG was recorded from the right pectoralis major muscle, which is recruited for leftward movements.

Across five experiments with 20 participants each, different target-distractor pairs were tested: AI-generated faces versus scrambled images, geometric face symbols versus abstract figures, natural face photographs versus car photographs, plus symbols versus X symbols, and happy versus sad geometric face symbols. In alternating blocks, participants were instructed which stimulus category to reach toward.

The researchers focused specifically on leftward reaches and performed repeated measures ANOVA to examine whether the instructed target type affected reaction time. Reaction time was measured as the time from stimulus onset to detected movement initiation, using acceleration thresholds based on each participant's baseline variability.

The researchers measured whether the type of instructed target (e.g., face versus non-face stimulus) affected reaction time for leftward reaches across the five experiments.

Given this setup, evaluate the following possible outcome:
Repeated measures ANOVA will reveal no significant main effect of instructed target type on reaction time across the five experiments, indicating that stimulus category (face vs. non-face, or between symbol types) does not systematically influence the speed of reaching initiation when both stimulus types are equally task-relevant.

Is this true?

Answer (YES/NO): YES